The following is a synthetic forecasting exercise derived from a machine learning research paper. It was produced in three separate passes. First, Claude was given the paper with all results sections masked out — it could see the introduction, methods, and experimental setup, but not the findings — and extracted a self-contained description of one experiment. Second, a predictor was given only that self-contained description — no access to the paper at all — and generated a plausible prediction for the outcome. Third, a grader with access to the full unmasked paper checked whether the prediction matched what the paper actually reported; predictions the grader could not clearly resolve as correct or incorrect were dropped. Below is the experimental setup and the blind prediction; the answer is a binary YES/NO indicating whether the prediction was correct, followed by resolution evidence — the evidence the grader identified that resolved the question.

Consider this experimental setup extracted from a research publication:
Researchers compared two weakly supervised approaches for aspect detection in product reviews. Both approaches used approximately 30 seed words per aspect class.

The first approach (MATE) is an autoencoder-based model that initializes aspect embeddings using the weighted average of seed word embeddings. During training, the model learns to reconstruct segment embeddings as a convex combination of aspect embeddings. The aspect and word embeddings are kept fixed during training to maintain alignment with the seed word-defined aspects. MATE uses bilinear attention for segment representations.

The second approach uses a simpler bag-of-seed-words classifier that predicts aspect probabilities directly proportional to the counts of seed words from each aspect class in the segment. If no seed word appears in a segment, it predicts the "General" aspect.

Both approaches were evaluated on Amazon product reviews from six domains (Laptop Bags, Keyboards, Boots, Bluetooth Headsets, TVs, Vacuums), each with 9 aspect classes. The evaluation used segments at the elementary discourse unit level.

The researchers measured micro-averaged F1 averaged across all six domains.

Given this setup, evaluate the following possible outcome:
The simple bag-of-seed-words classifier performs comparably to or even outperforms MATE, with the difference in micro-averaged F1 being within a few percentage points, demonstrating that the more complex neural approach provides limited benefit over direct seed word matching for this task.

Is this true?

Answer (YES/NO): NO